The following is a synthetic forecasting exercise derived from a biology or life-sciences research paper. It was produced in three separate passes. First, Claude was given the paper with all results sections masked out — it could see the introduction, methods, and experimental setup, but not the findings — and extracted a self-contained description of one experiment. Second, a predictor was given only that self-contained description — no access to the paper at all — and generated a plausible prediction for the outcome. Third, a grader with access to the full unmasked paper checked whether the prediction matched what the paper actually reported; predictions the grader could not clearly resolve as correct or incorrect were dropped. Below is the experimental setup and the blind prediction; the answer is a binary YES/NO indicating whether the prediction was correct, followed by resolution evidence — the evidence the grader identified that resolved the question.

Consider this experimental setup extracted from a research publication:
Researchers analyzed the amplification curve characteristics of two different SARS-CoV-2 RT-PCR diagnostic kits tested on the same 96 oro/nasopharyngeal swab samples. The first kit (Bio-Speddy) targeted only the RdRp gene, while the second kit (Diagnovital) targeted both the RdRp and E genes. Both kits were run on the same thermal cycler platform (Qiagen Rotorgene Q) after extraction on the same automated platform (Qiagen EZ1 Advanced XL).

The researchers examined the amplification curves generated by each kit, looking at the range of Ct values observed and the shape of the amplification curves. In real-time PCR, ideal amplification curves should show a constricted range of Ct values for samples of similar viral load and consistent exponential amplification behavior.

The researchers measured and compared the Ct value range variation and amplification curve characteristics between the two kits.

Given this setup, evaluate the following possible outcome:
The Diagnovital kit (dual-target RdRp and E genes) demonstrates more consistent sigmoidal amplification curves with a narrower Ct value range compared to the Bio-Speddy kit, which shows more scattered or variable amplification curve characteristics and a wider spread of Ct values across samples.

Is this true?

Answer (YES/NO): YES